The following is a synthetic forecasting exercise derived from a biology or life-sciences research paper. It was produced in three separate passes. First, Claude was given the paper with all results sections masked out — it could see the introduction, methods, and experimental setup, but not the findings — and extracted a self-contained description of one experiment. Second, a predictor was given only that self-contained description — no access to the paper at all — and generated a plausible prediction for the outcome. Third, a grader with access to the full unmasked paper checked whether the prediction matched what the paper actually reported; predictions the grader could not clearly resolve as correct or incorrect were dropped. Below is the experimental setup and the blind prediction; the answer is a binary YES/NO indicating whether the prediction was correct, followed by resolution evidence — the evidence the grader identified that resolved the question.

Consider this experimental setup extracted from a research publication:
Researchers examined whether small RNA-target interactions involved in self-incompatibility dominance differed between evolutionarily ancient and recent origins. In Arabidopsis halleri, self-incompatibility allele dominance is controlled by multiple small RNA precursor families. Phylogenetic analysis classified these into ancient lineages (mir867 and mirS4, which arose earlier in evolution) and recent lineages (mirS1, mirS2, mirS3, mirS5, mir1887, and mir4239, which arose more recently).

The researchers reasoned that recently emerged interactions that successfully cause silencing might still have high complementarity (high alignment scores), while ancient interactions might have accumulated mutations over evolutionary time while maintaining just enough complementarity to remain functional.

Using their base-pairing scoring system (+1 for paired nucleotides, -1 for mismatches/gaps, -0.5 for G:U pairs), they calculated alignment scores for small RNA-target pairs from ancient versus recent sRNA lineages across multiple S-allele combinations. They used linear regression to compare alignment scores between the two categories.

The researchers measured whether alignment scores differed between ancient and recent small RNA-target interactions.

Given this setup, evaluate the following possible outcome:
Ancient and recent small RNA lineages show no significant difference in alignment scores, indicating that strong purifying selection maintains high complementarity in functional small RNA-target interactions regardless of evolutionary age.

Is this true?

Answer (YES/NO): YES